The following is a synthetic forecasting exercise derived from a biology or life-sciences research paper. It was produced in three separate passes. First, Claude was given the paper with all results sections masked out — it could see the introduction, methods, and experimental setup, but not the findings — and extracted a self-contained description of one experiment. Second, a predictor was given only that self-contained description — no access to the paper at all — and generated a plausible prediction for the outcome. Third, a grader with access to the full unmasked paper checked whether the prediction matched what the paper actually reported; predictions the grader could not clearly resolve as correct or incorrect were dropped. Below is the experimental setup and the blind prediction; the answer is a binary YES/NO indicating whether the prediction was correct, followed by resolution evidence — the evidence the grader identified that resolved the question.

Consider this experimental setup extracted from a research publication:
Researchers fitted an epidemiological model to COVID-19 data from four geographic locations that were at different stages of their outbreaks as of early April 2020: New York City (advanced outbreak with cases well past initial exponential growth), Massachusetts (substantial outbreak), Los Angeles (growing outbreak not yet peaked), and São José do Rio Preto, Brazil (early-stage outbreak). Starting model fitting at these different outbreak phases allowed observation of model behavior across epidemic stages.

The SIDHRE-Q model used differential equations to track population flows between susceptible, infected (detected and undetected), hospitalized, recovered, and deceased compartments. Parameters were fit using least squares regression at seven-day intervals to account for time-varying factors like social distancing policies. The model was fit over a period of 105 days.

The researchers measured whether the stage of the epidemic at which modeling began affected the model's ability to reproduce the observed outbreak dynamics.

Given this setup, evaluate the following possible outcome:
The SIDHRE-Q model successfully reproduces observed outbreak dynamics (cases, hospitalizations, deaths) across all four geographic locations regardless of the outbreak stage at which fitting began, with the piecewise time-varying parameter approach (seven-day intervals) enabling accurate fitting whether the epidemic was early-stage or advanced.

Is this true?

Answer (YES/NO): YES